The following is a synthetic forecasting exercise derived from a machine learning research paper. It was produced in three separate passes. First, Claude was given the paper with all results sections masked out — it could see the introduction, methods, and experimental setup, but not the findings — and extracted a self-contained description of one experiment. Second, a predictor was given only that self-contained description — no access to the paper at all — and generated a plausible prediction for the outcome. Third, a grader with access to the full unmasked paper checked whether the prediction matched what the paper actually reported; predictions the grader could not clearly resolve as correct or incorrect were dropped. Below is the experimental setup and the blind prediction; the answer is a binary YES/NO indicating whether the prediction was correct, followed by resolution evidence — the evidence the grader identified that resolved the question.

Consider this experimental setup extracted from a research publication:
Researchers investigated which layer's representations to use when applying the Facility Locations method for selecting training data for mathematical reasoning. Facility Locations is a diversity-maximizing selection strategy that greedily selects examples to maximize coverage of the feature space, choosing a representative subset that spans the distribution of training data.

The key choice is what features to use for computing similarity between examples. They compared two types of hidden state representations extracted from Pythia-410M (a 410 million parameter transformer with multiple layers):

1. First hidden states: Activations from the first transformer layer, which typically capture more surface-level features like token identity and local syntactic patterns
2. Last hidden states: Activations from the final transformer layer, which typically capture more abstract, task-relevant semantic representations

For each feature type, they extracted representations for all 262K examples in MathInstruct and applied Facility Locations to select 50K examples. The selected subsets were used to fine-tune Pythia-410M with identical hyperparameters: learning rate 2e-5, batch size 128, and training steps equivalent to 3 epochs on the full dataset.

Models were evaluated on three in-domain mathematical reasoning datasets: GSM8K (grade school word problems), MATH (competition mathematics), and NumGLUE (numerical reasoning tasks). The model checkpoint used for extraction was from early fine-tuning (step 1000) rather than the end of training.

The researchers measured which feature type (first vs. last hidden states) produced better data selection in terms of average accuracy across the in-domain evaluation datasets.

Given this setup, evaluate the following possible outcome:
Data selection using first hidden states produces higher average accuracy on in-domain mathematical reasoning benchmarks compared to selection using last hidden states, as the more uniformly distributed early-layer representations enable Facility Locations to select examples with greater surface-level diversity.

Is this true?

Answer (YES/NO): NO